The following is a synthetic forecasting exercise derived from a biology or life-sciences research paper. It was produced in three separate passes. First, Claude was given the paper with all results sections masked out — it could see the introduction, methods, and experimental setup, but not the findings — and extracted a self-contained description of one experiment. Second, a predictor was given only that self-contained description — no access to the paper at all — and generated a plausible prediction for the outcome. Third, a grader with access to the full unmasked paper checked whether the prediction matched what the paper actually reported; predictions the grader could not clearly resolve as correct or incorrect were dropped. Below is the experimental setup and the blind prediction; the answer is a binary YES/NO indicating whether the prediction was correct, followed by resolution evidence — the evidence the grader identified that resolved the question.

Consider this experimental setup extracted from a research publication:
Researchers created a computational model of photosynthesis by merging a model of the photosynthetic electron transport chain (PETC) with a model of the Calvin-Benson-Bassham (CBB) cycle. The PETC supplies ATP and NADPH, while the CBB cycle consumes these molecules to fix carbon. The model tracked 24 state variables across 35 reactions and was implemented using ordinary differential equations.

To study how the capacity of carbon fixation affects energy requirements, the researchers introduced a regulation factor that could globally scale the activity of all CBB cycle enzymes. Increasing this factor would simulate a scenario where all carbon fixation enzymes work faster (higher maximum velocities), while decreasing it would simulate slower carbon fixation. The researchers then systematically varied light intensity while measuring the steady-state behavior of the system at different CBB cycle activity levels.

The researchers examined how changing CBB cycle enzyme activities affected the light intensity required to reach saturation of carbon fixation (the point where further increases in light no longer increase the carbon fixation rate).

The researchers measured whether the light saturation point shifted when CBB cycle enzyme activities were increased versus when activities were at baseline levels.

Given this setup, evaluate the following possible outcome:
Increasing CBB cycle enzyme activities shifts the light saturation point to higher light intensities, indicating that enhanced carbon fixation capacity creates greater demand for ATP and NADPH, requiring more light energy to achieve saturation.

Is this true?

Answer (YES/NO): YES